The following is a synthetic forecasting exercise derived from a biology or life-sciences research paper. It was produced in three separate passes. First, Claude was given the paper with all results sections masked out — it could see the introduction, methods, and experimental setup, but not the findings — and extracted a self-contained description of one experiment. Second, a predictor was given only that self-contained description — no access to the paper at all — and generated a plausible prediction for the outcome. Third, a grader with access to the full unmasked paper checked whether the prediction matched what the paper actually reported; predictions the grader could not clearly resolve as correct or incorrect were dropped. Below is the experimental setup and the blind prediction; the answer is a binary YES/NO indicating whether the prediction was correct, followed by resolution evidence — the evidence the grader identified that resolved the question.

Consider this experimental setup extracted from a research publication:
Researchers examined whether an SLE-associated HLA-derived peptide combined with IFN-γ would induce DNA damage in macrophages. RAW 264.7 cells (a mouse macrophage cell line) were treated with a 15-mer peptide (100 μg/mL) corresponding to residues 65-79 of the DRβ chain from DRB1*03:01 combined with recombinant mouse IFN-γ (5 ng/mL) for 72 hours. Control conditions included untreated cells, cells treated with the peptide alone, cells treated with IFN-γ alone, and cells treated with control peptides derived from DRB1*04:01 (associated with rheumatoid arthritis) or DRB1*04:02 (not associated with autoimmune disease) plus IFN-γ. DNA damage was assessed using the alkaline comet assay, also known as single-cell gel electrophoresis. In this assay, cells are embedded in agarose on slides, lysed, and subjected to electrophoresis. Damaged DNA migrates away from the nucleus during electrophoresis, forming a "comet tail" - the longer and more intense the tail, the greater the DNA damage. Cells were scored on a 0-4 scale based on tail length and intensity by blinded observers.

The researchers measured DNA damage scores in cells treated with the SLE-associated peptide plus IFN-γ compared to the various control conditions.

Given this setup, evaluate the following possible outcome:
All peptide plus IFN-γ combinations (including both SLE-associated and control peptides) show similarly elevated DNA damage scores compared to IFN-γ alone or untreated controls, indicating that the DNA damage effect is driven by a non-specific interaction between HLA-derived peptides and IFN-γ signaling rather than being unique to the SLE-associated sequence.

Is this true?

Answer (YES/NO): NO